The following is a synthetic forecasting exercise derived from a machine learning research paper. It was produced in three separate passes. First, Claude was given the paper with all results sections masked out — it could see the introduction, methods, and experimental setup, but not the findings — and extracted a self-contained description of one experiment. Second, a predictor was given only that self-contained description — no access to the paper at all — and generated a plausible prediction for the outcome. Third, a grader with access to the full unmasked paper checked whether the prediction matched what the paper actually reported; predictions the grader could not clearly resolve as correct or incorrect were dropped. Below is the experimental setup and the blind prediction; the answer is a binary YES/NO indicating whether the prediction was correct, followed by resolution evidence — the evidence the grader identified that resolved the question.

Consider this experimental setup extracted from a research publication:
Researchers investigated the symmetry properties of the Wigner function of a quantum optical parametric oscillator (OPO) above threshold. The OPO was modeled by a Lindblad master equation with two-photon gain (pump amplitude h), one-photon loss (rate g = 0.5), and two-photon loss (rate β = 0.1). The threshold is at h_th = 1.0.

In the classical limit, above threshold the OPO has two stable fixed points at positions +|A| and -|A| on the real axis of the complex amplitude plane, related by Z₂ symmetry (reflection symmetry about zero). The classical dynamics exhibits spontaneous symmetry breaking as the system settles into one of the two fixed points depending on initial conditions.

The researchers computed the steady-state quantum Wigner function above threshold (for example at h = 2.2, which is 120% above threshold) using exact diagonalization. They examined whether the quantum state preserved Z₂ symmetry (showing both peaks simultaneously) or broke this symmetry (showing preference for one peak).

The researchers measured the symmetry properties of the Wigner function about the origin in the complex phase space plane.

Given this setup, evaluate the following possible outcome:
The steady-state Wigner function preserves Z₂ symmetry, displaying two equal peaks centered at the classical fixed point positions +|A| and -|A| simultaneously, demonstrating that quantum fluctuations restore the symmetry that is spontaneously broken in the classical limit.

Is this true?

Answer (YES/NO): YES